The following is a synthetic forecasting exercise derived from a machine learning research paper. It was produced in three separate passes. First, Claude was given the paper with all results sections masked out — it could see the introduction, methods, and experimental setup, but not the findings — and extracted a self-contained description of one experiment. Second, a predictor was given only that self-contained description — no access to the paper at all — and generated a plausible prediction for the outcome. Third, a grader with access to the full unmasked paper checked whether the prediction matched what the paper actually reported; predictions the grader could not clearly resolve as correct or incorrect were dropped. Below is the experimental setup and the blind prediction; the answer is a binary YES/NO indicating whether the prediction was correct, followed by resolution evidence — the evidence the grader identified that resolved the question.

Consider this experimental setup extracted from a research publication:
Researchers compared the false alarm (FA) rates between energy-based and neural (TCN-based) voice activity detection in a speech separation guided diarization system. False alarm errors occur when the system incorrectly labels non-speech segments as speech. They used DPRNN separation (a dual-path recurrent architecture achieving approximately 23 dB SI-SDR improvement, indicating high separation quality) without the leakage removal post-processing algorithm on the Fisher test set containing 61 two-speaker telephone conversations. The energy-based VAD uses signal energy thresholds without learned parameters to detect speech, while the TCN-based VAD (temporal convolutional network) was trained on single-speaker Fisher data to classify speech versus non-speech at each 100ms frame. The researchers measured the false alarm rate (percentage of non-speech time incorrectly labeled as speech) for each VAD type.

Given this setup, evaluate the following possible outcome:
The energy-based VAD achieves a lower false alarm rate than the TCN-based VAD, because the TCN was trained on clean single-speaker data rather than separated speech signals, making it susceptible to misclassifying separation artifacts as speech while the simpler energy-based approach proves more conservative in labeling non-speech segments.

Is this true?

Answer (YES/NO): YES